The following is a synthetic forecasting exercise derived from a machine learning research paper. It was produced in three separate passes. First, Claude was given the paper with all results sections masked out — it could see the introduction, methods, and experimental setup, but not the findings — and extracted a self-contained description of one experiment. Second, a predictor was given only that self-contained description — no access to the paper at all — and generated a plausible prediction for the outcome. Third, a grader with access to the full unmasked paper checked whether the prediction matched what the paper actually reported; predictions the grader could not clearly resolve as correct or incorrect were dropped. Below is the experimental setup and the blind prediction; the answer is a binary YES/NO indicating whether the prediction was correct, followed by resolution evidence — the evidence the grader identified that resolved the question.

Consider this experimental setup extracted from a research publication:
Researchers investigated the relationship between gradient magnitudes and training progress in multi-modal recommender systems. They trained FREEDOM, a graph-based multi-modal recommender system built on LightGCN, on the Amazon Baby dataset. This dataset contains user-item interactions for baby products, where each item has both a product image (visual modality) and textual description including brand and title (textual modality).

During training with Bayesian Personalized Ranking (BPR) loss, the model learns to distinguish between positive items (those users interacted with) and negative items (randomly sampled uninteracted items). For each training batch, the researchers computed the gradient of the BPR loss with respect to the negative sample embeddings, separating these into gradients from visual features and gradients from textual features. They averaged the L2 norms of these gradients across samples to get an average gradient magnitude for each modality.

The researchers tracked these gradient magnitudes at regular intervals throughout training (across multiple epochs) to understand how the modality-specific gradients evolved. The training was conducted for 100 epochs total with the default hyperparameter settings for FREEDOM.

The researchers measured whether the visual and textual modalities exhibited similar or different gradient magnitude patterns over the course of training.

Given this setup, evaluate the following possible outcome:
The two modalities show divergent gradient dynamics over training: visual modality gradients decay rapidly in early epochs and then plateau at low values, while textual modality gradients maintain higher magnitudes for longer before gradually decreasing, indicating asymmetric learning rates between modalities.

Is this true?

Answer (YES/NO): NO